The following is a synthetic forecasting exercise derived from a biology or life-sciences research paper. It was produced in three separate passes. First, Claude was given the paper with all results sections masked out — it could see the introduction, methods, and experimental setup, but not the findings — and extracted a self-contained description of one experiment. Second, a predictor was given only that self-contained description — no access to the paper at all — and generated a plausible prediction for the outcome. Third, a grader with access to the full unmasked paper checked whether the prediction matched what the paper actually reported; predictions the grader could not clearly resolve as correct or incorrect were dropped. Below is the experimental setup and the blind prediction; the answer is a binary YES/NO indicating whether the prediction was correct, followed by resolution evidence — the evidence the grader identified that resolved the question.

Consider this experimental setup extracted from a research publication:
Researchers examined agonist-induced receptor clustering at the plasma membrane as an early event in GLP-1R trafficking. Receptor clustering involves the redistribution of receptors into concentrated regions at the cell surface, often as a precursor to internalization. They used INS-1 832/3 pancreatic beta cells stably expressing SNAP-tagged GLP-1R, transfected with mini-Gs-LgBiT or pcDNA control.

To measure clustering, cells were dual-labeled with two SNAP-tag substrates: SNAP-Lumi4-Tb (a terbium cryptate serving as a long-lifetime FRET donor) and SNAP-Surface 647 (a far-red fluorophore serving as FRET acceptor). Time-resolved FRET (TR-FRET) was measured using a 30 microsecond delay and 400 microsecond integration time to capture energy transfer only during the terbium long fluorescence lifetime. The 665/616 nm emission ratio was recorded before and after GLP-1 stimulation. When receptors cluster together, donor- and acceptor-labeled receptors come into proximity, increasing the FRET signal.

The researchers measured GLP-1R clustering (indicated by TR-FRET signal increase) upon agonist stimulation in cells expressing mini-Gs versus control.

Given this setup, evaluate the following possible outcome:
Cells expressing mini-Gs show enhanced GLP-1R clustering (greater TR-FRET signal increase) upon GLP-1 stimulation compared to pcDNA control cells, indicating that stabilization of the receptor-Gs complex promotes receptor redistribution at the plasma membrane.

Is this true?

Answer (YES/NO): NO